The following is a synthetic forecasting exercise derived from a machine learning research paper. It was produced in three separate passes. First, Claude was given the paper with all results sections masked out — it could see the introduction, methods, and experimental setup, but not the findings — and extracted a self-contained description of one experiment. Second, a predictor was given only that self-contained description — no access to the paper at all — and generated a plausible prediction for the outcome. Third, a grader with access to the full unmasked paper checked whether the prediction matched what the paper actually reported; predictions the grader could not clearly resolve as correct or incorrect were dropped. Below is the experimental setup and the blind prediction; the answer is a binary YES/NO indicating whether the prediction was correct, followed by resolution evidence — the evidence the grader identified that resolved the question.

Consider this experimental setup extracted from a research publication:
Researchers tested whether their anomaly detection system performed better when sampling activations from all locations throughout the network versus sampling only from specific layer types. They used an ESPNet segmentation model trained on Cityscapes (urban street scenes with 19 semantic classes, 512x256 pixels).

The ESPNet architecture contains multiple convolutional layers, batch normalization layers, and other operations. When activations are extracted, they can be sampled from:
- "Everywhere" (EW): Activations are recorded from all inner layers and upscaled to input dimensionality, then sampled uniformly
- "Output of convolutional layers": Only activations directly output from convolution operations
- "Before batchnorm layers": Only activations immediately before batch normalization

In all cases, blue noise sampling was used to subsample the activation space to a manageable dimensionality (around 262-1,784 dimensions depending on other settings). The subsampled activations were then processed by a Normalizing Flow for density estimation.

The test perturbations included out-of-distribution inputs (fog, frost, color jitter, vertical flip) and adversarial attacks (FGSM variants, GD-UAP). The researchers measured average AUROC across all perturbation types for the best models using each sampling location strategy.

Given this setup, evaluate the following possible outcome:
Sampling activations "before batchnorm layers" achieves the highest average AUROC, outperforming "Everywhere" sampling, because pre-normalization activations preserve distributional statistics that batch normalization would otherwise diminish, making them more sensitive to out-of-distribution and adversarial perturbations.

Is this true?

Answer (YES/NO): NO